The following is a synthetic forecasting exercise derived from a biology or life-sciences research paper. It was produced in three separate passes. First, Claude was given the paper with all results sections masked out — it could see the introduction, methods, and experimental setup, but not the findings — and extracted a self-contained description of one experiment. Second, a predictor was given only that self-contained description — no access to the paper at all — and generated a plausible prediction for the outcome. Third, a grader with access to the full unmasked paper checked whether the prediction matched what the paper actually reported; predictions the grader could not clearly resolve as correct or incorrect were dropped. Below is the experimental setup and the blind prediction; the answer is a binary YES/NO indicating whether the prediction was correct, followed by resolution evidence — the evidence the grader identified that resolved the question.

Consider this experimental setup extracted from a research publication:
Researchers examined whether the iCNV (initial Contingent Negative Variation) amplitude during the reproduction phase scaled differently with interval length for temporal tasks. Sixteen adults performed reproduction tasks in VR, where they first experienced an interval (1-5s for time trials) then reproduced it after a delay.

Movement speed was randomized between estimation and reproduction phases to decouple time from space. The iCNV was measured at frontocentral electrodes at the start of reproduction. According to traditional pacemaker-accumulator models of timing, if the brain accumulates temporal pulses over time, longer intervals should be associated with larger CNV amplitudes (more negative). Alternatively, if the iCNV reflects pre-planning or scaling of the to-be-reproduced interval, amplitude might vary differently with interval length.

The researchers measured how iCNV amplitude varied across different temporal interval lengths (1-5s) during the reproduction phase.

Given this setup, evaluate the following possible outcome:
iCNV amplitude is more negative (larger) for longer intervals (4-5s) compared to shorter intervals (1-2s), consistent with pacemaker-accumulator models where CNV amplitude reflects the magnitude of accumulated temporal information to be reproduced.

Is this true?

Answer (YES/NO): NO